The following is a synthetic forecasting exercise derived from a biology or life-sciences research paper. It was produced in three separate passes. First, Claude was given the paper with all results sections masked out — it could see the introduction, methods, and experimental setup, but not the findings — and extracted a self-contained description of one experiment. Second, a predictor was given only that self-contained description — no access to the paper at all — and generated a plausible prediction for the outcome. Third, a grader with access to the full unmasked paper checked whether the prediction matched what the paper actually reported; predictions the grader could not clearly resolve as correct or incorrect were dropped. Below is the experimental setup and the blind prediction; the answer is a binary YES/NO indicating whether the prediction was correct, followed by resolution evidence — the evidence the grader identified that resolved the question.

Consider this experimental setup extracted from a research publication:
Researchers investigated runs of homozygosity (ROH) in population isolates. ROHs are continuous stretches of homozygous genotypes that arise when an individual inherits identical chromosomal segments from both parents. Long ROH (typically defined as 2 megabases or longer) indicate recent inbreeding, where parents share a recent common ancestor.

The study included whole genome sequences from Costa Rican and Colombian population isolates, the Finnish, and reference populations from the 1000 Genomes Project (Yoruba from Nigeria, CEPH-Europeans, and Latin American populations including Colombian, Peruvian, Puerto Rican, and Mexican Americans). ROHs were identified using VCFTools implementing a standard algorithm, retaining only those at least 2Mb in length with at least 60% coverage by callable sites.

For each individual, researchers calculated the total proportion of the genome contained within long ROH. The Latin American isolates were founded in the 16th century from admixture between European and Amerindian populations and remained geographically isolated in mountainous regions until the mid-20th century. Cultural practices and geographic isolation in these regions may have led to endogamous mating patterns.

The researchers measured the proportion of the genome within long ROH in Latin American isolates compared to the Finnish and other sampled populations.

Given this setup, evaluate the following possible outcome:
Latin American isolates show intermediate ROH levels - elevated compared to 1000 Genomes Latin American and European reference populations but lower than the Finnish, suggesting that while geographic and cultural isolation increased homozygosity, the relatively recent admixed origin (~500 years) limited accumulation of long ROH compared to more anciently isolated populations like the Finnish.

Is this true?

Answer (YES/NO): NO